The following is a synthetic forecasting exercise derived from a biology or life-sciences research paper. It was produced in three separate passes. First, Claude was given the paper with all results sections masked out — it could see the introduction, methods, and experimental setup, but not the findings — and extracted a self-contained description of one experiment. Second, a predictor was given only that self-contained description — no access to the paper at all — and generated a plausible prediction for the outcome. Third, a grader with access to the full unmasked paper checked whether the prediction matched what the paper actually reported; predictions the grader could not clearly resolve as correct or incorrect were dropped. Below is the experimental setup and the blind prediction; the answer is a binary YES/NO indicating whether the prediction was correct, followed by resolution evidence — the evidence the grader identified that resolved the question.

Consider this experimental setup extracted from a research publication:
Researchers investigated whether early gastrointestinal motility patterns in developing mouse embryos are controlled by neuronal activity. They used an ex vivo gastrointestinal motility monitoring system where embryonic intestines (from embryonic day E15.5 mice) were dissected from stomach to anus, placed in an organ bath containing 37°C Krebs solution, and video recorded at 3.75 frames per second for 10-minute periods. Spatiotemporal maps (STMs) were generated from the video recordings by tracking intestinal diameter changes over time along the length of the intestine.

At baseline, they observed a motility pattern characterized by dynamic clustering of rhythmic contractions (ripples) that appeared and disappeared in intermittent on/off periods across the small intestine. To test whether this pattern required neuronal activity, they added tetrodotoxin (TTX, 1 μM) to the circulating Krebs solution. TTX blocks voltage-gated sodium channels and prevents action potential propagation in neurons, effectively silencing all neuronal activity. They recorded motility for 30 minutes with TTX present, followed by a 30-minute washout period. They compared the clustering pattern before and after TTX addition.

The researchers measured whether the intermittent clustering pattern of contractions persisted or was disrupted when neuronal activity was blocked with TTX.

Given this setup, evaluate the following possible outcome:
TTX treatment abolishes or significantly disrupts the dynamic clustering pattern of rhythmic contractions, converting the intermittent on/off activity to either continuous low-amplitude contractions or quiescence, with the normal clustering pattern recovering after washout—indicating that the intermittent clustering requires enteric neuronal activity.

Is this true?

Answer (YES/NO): YES